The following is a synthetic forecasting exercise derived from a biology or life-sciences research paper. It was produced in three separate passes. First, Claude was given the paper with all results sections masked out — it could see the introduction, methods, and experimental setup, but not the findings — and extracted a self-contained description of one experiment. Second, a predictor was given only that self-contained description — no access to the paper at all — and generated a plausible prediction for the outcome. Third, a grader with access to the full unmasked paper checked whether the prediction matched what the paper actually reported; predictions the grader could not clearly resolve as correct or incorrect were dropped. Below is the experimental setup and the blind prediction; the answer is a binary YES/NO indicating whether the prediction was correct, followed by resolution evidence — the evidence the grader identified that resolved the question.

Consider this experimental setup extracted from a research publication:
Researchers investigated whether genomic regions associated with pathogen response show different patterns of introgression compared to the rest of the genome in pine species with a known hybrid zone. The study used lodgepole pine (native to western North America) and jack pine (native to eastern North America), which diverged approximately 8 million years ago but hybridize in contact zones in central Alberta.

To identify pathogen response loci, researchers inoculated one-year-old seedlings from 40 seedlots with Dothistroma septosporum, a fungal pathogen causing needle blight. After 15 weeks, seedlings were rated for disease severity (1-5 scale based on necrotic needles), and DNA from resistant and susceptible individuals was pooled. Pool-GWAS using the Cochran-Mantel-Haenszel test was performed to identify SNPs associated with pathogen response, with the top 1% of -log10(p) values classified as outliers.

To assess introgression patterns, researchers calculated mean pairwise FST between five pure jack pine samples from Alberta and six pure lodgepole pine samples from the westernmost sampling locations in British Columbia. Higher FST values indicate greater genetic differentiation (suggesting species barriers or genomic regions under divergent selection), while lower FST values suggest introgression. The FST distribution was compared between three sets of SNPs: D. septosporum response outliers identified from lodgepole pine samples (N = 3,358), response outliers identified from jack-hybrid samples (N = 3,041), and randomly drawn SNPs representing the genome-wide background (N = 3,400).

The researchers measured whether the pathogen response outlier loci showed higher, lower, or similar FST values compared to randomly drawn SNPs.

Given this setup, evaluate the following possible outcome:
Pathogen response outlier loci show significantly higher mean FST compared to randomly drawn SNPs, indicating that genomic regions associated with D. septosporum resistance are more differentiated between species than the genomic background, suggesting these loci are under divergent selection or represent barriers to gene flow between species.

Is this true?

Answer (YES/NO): YES